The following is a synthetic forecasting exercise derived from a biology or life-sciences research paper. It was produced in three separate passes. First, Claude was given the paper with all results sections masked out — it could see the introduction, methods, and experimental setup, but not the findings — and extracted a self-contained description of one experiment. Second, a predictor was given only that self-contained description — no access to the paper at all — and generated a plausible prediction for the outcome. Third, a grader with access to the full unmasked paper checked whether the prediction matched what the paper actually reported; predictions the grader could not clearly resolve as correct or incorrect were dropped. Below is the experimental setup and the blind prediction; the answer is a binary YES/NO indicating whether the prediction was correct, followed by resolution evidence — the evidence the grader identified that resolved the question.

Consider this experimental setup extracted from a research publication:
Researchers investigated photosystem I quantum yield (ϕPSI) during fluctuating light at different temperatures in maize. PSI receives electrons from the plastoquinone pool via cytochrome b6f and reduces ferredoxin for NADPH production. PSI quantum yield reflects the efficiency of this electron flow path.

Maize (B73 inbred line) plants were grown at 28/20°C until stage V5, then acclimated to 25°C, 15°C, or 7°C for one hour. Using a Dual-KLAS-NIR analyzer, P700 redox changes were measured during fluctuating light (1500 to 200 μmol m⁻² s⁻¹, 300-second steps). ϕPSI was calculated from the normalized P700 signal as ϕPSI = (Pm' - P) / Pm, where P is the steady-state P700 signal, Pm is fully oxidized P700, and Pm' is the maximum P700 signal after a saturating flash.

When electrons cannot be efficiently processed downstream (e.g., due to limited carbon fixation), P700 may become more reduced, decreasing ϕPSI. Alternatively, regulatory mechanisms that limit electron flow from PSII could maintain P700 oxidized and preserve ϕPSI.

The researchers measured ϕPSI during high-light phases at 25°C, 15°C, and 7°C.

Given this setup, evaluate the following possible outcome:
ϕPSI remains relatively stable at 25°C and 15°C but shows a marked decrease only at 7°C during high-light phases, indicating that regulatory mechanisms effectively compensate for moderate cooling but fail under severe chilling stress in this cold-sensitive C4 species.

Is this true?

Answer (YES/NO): NO